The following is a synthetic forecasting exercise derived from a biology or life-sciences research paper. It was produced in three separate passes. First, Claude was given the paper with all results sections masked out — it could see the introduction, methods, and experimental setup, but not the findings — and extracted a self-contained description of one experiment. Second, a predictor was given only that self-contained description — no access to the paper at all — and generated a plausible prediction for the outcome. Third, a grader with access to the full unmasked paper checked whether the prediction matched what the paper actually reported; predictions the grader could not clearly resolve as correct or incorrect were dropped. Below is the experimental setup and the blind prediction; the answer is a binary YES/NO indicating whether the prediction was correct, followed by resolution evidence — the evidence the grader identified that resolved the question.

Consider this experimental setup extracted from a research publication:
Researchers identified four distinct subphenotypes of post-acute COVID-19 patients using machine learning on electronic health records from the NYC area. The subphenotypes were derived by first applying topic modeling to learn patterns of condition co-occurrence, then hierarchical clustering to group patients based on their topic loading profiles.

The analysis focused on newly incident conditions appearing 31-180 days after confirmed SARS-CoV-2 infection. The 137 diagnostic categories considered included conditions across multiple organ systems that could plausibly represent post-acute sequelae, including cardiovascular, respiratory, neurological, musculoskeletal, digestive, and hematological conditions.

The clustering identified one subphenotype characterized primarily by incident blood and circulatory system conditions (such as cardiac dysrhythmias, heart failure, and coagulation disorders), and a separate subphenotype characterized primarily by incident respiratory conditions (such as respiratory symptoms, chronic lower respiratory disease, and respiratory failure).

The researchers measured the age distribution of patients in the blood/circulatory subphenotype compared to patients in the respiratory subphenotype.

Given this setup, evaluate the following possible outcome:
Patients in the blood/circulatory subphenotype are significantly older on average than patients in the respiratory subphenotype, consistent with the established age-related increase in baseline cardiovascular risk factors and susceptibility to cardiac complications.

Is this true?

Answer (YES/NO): YES